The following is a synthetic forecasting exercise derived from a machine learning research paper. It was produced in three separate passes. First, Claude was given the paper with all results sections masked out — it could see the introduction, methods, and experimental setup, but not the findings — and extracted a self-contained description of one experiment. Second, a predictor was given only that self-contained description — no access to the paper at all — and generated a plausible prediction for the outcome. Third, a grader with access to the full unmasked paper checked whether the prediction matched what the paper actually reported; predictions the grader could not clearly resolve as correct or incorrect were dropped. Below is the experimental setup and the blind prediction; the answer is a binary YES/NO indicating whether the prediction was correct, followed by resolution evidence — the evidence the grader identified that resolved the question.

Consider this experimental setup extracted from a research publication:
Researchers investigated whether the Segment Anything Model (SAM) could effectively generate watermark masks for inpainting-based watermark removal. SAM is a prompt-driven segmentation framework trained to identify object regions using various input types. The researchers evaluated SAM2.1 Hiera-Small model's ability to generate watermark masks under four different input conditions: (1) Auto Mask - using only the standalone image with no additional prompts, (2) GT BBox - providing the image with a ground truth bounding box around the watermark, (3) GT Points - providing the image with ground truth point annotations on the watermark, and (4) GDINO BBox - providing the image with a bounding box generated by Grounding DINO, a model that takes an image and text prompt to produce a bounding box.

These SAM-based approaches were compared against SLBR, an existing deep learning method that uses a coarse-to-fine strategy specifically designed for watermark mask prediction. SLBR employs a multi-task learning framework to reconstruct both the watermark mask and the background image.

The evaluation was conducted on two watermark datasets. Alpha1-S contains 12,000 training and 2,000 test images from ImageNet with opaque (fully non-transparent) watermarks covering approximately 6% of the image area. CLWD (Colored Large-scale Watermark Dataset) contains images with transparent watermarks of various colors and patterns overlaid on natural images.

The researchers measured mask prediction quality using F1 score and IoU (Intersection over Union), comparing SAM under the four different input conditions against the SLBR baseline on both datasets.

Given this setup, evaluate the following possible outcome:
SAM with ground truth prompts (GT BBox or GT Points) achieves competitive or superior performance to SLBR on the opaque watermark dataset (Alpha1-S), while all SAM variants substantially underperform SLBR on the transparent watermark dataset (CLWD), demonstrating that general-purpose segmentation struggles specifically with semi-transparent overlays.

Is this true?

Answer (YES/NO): YES